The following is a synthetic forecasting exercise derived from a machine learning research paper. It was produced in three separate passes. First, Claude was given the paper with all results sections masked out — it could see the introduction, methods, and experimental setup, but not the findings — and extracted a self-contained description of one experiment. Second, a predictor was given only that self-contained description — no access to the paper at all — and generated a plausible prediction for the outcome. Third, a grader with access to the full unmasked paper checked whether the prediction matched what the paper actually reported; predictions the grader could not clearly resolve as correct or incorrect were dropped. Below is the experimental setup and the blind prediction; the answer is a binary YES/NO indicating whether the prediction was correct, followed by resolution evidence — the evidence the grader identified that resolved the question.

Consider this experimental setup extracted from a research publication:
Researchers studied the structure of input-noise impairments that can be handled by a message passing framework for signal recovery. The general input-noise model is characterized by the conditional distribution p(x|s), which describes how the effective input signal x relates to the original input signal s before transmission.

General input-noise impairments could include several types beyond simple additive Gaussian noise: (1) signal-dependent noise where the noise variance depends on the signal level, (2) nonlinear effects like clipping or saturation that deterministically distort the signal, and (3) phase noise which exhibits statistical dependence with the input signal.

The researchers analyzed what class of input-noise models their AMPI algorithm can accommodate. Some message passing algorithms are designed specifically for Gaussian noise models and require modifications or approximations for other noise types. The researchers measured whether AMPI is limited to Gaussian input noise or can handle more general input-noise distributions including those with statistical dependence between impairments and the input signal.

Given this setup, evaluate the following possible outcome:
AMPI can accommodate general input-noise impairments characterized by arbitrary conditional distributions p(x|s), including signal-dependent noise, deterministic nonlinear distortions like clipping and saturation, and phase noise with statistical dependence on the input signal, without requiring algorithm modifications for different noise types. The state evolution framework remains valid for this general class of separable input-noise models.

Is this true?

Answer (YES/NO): YES